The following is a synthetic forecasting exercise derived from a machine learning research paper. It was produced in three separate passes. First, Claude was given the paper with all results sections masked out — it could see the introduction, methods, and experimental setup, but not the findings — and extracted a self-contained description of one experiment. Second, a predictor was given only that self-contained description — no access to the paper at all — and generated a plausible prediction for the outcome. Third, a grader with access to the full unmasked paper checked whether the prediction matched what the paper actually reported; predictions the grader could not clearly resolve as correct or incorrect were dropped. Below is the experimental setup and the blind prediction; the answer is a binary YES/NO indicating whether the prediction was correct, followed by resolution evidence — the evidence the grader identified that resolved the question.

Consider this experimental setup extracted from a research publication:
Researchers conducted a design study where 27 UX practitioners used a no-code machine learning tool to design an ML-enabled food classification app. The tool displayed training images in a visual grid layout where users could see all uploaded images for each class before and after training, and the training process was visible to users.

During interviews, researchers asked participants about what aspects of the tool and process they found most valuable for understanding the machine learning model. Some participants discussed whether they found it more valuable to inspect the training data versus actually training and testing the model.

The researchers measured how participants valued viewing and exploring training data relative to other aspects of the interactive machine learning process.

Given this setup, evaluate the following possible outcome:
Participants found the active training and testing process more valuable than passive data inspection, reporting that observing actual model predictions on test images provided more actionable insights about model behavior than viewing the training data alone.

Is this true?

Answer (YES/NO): NO